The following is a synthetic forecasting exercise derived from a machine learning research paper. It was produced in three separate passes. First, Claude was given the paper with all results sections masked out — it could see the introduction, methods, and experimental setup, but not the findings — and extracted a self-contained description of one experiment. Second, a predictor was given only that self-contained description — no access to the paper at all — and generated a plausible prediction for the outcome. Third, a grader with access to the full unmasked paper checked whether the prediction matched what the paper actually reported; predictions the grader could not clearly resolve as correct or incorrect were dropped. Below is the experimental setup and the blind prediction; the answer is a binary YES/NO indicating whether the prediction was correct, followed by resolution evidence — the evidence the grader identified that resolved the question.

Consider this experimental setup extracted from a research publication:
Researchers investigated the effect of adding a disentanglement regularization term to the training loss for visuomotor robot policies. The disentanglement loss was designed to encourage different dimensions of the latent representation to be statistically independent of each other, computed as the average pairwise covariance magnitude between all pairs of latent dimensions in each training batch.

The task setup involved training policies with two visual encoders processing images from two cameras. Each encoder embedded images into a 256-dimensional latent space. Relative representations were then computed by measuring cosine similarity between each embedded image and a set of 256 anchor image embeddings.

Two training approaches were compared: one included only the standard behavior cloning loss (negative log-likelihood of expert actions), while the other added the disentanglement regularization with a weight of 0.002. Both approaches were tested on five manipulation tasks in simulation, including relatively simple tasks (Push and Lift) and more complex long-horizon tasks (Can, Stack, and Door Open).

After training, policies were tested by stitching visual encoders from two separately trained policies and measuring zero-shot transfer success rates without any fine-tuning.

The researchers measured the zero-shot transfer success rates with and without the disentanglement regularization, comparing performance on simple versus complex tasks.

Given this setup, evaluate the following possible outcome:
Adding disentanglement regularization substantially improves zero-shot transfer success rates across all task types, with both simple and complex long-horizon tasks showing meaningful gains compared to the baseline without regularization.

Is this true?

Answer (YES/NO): NO